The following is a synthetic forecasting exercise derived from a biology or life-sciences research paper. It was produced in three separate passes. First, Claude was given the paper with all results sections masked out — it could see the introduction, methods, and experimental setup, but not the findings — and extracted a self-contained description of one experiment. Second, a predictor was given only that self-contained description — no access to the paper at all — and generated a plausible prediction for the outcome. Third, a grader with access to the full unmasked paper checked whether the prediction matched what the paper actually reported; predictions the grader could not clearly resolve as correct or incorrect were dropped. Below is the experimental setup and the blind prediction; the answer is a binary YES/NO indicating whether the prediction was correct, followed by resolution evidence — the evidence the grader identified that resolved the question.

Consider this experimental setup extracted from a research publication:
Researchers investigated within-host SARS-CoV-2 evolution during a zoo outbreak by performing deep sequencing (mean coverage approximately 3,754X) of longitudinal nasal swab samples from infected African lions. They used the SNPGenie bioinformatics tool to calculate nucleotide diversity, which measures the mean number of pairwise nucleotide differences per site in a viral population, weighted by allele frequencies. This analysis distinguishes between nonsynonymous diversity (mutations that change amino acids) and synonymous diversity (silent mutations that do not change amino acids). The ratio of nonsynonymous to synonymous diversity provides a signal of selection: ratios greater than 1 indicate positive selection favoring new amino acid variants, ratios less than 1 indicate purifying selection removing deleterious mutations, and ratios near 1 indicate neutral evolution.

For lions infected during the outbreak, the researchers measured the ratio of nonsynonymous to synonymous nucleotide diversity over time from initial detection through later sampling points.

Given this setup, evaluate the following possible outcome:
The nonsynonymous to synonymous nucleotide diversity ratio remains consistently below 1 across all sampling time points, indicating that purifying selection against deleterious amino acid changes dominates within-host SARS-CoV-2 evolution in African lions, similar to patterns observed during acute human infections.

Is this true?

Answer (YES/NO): NO